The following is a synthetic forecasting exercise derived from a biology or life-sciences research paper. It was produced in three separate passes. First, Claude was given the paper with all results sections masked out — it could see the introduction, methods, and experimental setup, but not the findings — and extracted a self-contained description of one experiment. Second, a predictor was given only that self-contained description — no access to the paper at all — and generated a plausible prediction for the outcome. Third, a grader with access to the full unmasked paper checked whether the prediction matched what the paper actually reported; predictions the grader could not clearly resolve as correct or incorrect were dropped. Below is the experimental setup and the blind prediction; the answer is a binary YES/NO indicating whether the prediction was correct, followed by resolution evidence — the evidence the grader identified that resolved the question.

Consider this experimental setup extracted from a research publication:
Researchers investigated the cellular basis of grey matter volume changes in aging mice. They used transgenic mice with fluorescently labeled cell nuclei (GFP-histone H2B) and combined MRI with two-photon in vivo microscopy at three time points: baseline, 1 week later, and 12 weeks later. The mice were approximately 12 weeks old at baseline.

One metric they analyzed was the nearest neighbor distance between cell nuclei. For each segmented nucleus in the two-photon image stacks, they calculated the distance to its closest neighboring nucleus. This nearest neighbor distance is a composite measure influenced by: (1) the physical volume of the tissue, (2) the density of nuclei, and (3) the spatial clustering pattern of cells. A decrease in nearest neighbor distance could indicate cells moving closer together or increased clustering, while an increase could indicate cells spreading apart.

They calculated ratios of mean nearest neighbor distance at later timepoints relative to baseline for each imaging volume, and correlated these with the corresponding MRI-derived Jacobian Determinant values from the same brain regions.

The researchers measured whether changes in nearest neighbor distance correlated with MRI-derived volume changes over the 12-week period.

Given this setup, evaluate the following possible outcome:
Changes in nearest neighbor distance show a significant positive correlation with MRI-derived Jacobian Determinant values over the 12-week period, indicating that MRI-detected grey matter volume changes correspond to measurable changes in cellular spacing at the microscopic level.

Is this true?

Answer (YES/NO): NO